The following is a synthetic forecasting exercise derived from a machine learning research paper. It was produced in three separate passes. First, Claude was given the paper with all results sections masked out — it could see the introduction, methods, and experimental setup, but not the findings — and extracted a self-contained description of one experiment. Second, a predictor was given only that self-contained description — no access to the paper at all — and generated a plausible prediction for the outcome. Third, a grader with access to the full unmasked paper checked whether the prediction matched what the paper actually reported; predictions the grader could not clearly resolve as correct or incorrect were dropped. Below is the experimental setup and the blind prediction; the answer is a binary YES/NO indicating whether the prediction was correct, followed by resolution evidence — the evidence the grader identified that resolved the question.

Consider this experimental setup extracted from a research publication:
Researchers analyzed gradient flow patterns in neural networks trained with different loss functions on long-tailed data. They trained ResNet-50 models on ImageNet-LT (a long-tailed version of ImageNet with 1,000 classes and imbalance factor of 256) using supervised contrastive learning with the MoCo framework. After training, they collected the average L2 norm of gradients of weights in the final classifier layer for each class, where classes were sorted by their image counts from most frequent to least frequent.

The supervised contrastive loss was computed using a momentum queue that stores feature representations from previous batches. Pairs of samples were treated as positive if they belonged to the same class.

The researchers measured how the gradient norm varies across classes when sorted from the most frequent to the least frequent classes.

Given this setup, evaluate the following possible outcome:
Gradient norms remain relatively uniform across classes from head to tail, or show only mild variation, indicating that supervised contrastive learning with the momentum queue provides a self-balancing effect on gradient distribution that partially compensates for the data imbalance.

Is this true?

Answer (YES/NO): NO